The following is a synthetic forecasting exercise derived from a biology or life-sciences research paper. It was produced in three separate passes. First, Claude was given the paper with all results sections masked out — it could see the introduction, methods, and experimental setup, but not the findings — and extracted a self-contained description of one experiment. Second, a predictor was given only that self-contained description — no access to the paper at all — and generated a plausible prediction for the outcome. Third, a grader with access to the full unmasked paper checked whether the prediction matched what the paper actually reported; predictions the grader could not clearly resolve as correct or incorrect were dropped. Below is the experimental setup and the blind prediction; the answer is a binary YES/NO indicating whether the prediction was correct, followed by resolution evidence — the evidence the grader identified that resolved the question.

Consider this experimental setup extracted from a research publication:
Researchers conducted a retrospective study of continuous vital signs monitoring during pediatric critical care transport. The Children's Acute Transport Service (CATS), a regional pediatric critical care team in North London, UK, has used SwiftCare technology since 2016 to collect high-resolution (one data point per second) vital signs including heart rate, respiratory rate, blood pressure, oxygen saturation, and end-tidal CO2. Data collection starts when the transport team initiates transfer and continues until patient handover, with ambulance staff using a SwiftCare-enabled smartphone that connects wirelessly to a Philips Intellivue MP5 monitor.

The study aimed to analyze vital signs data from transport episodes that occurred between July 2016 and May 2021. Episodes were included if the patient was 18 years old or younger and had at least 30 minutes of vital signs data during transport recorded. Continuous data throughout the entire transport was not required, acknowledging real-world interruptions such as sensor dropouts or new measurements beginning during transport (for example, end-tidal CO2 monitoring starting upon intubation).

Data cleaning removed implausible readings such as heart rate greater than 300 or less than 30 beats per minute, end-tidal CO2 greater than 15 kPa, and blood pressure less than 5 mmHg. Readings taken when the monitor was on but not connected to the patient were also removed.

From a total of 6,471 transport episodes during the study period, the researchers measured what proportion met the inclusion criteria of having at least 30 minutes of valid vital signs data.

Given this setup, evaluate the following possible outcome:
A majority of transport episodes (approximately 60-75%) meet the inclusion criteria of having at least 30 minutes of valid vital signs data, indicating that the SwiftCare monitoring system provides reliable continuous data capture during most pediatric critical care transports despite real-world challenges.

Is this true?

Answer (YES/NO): NO